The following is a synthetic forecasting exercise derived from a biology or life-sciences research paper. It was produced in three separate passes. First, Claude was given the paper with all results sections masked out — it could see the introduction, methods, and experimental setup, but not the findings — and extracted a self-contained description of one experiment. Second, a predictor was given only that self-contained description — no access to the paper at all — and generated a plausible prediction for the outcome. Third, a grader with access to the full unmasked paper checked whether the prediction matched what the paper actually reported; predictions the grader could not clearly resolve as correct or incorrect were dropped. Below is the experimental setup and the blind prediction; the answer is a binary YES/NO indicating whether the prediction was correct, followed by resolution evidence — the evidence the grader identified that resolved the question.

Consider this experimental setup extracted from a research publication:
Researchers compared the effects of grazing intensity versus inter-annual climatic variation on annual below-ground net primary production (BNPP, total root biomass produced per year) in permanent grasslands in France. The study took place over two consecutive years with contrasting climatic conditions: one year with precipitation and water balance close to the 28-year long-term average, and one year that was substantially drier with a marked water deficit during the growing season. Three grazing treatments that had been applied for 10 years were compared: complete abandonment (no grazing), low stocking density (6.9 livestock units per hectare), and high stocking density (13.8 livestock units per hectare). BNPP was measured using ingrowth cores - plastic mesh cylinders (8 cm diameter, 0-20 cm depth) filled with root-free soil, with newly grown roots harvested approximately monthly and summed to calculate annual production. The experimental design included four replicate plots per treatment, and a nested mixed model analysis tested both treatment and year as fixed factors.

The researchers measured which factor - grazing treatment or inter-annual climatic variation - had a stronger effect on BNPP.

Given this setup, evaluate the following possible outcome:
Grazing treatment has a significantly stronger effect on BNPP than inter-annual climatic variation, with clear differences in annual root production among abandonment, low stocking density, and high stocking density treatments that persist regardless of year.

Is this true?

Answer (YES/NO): NO